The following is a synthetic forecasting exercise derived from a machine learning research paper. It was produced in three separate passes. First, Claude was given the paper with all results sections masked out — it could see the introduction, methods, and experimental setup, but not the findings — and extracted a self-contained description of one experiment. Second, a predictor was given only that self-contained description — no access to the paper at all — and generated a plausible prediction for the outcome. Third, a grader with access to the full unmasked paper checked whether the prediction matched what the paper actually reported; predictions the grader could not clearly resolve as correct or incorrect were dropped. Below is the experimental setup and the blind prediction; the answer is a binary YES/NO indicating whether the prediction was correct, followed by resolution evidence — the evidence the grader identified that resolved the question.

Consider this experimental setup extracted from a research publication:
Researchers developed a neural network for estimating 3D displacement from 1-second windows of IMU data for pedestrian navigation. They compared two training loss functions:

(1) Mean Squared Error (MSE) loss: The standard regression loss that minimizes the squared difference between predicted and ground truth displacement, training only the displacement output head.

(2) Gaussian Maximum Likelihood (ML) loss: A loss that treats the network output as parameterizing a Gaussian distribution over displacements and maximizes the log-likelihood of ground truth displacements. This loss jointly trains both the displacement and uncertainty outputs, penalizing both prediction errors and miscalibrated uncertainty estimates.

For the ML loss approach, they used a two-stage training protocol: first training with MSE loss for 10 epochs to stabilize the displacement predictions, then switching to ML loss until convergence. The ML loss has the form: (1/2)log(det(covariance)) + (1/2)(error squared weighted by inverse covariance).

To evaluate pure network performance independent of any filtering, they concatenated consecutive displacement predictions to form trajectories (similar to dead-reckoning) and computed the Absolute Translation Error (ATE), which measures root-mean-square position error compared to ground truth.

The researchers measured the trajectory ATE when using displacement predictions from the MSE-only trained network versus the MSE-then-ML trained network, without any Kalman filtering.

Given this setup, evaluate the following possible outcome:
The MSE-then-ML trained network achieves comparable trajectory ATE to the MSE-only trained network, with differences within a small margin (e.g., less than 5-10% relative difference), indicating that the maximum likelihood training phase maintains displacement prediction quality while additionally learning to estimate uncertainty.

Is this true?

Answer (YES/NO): NO